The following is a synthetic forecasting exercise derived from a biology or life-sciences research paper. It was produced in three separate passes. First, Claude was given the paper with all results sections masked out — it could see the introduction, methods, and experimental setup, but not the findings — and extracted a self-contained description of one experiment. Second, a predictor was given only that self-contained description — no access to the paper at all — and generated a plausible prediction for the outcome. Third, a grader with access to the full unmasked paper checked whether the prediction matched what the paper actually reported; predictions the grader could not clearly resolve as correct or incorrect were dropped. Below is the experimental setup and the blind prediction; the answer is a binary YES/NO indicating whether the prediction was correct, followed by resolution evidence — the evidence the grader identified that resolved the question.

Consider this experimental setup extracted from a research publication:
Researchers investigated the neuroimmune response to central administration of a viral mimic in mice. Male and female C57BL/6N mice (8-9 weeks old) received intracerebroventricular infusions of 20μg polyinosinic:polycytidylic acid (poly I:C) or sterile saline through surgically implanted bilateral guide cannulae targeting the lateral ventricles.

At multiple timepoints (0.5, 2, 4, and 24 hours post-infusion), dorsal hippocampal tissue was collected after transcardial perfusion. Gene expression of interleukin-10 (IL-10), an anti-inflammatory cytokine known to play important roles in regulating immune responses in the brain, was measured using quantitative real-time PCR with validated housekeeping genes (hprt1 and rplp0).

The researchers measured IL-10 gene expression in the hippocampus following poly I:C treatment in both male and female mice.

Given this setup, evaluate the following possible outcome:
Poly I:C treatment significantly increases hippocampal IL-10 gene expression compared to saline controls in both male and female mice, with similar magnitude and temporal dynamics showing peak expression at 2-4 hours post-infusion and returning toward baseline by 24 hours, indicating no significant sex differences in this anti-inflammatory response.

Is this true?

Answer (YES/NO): NO